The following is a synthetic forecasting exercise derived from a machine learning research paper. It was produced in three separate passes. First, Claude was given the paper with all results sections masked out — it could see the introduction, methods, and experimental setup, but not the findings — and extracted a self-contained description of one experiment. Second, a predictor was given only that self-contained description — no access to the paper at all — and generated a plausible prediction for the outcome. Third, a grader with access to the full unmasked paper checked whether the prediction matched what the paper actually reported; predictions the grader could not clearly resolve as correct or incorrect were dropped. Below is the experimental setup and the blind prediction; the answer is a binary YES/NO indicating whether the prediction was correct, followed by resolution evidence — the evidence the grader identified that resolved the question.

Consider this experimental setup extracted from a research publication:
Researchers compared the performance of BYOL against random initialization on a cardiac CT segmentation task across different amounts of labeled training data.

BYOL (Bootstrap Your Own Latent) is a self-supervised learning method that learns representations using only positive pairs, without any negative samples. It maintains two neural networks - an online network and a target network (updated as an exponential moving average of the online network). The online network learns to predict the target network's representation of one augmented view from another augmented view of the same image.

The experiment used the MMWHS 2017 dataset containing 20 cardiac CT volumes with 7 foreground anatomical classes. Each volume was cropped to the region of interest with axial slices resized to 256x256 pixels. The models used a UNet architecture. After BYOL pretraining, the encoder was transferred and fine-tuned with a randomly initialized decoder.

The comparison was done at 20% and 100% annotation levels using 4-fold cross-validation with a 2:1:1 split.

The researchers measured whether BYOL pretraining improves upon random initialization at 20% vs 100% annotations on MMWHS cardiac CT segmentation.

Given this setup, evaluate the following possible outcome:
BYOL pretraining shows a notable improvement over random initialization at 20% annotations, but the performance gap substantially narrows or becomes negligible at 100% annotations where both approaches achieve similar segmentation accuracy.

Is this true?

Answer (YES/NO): NO